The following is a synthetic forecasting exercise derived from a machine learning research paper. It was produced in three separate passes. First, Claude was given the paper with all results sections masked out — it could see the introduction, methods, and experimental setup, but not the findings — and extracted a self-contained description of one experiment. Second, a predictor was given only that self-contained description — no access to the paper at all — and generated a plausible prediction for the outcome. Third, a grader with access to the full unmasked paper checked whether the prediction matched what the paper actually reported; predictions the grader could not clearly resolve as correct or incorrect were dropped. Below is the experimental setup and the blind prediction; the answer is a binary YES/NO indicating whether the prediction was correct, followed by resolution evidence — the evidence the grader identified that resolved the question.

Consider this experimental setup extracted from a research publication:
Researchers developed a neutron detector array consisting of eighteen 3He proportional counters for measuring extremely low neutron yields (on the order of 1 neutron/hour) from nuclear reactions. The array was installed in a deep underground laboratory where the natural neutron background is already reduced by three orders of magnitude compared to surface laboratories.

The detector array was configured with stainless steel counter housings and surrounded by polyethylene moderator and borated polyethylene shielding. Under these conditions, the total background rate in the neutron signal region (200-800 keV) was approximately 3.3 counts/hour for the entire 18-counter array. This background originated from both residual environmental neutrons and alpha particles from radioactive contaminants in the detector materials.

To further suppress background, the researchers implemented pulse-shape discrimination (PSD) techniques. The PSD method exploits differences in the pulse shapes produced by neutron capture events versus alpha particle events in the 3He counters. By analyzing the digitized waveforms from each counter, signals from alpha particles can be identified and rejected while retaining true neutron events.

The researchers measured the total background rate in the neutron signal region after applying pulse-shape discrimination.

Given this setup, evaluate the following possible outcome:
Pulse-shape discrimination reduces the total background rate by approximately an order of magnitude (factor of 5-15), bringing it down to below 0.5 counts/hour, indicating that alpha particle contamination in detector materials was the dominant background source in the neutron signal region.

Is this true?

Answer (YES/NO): NO